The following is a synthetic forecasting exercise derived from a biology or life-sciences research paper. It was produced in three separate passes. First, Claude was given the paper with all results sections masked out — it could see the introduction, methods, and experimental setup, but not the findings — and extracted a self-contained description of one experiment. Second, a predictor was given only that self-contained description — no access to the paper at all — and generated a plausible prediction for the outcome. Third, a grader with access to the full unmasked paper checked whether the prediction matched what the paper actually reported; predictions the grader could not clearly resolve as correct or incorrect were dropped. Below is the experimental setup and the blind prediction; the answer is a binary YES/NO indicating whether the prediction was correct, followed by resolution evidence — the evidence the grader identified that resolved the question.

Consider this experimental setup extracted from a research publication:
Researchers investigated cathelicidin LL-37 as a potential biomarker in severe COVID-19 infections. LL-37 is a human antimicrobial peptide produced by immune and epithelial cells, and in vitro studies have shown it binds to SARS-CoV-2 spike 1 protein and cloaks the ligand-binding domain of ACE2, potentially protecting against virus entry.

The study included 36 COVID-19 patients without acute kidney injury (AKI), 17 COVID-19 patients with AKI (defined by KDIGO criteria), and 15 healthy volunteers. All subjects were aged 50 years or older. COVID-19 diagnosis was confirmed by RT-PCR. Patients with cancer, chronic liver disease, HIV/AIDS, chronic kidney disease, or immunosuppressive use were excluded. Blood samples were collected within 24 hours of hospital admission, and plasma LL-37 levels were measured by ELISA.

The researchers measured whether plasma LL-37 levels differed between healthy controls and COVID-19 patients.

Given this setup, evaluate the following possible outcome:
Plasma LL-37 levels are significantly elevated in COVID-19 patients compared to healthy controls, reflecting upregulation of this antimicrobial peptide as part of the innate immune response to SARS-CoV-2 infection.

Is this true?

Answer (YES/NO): NO